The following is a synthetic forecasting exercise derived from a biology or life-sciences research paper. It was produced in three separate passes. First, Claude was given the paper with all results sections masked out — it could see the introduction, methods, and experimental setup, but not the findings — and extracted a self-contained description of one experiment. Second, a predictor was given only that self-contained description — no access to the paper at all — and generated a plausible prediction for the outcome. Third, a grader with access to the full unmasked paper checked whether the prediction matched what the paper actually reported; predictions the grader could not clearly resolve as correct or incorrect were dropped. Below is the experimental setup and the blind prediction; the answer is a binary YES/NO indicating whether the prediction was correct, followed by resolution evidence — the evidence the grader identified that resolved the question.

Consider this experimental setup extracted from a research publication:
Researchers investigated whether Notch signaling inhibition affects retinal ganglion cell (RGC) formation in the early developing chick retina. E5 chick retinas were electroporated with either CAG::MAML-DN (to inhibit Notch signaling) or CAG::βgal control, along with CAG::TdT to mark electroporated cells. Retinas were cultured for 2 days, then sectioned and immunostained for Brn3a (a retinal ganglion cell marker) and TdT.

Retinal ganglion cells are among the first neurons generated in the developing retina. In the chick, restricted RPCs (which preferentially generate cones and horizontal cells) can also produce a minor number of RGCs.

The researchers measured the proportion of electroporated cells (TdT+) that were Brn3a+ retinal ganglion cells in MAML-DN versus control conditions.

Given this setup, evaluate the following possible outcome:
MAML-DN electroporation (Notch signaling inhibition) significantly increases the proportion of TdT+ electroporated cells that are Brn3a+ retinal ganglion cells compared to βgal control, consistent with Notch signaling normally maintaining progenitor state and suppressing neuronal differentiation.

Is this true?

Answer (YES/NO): NO